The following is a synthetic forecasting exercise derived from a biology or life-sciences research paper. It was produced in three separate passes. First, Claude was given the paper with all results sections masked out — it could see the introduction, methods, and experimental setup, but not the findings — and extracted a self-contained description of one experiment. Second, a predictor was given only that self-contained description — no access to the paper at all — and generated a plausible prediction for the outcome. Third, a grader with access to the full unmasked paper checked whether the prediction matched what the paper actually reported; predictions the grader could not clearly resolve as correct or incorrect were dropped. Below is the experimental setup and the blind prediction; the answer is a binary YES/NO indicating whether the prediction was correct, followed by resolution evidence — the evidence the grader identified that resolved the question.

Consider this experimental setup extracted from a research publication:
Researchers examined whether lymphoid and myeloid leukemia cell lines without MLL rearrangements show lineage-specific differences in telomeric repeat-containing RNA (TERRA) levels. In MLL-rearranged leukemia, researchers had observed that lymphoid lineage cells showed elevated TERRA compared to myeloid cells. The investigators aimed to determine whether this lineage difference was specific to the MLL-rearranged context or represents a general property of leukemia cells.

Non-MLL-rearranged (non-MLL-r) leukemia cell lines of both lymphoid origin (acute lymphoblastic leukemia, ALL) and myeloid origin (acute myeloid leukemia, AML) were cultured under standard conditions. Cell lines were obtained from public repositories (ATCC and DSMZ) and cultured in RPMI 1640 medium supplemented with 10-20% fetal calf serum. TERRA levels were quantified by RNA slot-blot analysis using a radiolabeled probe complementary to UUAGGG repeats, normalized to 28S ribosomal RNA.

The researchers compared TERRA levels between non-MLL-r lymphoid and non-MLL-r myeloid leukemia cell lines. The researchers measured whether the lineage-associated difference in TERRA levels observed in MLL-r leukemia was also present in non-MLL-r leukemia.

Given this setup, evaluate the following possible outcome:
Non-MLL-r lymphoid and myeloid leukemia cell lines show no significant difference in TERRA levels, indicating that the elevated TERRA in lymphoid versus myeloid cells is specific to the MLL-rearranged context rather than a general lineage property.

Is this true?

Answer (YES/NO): YES